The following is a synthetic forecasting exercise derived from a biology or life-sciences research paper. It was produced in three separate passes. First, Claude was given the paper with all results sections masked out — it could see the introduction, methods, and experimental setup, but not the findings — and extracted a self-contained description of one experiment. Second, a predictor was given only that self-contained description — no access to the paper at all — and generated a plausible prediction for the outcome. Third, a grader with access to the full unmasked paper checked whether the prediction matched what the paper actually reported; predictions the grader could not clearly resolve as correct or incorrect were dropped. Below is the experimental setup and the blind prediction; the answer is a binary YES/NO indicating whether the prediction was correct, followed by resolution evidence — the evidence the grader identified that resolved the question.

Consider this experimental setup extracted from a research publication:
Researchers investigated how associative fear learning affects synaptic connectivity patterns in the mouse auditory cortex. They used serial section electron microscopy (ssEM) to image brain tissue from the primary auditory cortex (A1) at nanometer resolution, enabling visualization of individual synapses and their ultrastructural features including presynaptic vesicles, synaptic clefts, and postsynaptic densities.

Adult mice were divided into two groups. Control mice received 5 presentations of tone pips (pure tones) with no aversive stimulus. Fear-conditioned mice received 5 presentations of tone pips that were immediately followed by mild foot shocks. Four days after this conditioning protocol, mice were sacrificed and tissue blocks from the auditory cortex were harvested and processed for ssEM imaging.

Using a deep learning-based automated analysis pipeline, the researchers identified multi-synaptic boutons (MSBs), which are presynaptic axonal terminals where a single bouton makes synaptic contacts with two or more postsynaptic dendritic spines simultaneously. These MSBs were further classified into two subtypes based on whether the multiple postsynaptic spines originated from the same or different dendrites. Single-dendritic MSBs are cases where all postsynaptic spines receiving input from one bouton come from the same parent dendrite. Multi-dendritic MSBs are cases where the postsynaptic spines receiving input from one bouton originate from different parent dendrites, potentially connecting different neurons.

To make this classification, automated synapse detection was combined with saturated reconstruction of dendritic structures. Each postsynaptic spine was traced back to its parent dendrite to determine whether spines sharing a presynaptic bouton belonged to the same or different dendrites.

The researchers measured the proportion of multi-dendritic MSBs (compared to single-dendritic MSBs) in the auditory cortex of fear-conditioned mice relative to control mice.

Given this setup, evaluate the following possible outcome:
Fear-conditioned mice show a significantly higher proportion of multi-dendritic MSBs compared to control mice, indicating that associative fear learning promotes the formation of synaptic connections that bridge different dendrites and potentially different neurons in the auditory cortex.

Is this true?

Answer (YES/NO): YES